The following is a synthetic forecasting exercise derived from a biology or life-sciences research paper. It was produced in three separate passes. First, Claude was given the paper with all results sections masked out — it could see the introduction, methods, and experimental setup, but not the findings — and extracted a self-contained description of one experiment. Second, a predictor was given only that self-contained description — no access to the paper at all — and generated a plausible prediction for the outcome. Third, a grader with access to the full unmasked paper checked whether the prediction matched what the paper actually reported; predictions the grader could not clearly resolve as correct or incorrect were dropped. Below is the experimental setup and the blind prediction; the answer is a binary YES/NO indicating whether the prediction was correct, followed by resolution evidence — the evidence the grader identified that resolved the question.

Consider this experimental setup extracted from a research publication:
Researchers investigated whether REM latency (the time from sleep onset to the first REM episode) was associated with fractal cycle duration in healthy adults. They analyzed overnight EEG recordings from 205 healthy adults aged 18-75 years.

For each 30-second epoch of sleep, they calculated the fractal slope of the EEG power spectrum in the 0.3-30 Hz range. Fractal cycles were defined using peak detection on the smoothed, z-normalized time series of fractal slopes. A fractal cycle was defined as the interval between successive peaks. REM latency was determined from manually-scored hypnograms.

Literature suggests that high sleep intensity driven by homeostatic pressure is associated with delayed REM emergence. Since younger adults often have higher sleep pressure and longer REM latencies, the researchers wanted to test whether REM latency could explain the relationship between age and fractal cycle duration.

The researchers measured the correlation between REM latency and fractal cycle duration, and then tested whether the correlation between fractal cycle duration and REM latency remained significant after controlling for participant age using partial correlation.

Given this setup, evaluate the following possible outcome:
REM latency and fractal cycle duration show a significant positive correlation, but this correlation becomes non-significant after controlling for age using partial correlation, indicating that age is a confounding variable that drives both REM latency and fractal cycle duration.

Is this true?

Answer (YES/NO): YES